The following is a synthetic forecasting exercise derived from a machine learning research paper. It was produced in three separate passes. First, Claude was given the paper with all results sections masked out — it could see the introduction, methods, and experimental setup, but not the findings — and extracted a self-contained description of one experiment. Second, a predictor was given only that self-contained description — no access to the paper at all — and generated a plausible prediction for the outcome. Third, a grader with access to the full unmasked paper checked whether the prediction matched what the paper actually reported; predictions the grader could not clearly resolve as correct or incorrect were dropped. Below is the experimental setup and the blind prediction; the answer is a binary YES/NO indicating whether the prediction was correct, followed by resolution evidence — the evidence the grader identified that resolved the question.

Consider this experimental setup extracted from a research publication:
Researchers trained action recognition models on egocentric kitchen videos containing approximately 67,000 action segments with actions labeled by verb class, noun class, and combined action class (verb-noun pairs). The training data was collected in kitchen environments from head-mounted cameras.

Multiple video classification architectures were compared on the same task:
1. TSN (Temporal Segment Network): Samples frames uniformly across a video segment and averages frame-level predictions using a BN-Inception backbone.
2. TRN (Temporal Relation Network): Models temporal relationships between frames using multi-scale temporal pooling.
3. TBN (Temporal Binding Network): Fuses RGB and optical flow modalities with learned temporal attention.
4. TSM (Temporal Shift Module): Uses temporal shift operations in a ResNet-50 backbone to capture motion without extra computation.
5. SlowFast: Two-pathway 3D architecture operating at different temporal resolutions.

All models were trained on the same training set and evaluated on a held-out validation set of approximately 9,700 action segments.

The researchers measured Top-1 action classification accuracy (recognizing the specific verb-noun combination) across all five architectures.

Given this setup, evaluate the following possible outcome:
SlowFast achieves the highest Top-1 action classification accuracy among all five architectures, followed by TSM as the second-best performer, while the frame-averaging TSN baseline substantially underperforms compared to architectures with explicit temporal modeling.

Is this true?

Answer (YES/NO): YES